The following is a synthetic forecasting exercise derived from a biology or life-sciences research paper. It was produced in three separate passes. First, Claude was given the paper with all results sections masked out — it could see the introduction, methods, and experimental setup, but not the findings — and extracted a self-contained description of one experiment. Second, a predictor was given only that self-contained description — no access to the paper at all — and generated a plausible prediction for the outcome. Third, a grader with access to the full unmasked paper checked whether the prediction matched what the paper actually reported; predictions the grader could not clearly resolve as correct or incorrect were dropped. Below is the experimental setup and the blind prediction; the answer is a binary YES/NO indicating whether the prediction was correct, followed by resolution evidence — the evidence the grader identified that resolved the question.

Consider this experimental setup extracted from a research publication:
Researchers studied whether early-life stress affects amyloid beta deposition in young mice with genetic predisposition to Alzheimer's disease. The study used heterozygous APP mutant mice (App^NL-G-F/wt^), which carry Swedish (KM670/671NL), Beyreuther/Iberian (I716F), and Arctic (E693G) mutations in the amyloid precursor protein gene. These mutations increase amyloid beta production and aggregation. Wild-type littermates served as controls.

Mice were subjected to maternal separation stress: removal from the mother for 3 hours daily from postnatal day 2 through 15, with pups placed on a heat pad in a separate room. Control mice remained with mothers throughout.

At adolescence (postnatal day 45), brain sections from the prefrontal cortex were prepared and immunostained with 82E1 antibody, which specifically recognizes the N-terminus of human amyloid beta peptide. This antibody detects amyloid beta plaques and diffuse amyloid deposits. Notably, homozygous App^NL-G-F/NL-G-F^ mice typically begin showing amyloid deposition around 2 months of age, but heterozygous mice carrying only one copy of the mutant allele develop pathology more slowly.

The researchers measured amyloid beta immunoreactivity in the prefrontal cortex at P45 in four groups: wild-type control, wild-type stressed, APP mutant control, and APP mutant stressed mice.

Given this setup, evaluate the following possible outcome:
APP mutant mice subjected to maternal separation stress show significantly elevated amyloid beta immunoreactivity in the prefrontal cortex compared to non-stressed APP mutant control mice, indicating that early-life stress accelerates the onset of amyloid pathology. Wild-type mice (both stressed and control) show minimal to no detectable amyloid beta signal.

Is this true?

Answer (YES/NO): NO